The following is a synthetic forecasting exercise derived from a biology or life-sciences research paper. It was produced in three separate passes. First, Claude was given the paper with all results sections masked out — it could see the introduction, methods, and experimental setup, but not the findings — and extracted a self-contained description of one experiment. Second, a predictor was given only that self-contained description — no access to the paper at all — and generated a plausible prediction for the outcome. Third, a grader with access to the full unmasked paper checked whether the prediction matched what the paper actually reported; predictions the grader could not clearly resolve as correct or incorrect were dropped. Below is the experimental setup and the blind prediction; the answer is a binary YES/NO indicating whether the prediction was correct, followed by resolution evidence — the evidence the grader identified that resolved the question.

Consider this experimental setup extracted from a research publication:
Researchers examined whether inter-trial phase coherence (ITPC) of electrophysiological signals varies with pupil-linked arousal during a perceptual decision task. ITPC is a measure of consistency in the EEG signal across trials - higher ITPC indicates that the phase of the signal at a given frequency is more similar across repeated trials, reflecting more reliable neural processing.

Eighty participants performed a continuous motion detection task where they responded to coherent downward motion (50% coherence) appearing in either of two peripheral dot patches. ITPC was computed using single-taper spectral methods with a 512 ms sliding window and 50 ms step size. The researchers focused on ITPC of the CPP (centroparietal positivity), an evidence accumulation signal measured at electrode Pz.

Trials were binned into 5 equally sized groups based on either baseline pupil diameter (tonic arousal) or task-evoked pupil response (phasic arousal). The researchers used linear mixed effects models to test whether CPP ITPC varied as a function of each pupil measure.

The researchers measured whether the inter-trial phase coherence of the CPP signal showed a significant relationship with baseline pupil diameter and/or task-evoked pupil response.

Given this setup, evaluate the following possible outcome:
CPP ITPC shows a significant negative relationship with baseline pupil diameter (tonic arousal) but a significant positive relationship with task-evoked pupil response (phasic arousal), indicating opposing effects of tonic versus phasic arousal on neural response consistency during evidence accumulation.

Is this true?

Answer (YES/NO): NO